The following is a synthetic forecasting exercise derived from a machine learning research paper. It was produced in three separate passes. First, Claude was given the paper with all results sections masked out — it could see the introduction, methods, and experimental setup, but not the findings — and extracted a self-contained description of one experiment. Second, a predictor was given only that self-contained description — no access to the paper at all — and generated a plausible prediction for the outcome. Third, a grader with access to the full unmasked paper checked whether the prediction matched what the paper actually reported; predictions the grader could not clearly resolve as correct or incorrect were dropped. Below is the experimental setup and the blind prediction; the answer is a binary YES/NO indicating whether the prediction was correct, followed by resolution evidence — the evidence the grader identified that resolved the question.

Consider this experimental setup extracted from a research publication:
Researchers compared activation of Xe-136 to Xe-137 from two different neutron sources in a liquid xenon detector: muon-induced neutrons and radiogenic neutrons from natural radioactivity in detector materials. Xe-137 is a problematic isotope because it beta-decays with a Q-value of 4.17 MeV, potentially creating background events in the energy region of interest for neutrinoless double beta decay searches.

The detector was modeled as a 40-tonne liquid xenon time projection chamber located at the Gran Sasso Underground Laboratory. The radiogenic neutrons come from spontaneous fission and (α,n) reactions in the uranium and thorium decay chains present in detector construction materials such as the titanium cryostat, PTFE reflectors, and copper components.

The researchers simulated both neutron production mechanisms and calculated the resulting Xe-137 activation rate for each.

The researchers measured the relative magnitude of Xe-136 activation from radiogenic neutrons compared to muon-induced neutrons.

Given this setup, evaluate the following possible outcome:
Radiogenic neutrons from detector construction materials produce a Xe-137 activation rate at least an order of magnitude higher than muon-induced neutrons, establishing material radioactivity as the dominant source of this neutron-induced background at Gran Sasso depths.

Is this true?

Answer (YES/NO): NO